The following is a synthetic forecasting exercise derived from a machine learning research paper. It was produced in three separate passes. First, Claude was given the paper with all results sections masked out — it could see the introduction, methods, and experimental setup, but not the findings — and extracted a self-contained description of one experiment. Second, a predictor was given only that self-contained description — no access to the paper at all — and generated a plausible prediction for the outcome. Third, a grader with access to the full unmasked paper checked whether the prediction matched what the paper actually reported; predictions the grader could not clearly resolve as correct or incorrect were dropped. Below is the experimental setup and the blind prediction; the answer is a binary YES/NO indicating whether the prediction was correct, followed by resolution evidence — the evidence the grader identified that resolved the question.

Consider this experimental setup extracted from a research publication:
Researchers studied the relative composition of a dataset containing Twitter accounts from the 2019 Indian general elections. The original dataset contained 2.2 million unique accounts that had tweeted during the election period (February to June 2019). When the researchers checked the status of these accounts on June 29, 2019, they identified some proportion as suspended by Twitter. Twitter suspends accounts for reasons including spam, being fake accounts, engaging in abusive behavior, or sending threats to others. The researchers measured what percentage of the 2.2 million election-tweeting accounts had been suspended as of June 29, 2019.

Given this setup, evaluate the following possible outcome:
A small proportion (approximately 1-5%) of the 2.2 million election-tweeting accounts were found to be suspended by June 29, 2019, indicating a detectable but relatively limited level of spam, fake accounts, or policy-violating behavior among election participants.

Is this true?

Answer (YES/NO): YES